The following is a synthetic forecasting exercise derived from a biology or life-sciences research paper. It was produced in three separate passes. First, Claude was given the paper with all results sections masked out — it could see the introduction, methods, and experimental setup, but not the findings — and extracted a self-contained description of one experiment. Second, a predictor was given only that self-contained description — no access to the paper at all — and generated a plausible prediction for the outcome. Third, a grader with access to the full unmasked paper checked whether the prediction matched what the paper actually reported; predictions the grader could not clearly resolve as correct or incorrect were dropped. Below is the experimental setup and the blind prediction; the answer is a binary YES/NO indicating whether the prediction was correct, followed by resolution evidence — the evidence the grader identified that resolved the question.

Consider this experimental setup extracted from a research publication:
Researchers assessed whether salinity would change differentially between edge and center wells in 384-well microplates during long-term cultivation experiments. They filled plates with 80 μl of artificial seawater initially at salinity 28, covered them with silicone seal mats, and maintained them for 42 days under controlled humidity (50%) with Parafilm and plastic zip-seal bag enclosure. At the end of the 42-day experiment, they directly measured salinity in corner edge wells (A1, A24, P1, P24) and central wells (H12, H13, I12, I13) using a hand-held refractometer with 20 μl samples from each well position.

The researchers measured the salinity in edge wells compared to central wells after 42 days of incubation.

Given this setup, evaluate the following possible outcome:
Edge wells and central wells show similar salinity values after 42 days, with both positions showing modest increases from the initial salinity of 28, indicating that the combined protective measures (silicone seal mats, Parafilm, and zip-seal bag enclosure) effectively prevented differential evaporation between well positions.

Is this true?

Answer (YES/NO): NO